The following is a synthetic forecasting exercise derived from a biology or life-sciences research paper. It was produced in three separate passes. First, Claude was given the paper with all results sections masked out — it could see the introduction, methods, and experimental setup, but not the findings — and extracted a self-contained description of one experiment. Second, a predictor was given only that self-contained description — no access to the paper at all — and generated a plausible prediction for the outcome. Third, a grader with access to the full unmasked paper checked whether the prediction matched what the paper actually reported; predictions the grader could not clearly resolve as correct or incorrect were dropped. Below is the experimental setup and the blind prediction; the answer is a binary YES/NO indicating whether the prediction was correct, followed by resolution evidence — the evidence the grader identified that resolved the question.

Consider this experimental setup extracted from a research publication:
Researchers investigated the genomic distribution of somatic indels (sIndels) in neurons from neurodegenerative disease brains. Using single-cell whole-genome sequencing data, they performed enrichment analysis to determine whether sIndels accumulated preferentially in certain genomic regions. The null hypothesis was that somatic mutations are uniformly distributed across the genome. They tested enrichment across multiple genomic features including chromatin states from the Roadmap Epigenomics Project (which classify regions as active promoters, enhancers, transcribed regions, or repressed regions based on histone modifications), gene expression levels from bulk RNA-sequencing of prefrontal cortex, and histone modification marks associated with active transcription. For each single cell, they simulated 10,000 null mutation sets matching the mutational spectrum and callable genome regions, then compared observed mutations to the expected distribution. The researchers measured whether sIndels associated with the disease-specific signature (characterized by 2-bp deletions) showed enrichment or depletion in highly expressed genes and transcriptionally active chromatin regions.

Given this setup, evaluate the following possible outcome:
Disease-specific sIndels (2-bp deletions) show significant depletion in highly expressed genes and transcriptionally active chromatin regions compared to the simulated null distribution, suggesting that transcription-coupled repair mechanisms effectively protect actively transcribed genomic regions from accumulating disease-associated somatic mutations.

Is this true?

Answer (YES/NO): NO